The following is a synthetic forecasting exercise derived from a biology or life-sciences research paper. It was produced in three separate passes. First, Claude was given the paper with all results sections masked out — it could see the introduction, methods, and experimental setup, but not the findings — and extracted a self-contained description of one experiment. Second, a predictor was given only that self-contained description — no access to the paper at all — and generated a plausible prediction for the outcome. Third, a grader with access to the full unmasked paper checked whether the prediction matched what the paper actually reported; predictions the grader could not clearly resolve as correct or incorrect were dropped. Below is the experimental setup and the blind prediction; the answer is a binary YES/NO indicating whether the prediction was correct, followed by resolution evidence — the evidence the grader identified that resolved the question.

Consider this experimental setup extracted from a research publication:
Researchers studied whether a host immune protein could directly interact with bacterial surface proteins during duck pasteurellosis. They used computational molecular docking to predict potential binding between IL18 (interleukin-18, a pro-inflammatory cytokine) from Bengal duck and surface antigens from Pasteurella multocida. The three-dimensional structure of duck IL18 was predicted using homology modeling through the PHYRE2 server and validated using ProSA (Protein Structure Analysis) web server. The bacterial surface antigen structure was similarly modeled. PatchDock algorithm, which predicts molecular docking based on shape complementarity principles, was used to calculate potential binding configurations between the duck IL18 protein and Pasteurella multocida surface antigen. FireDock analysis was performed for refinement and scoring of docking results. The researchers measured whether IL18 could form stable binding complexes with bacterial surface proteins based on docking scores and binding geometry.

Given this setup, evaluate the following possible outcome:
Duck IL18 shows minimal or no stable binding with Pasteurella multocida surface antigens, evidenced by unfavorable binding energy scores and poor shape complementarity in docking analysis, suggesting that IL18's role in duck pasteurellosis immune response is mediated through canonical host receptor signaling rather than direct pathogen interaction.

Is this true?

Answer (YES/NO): NO